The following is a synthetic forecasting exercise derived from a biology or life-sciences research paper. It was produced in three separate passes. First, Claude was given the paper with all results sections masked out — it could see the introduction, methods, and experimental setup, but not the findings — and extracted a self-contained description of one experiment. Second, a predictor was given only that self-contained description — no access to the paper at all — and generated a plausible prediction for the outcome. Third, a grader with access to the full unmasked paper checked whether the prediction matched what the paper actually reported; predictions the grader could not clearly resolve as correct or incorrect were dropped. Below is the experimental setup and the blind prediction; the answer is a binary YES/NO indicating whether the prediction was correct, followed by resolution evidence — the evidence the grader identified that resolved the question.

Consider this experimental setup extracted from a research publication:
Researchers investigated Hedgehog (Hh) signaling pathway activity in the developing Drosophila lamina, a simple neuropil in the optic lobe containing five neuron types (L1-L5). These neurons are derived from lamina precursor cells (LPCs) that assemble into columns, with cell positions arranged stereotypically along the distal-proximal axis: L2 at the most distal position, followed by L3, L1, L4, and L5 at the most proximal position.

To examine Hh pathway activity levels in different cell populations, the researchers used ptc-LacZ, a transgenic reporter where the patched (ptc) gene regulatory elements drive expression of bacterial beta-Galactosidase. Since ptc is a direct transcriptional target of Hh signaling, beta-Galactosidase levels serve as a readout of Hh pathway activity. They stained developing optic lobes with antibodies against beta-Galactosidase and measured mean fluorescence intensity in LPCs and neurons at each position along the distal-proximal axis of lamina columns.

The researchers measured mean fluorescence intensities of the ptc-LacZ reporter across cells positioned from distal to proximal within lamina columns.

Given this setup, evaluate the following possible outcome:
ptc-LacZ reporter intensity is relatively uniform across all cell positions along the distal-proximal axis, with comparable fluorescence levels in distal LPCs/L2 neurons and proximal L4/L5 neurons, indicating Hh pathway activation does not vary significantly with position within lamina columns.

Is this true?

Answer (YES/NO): NO